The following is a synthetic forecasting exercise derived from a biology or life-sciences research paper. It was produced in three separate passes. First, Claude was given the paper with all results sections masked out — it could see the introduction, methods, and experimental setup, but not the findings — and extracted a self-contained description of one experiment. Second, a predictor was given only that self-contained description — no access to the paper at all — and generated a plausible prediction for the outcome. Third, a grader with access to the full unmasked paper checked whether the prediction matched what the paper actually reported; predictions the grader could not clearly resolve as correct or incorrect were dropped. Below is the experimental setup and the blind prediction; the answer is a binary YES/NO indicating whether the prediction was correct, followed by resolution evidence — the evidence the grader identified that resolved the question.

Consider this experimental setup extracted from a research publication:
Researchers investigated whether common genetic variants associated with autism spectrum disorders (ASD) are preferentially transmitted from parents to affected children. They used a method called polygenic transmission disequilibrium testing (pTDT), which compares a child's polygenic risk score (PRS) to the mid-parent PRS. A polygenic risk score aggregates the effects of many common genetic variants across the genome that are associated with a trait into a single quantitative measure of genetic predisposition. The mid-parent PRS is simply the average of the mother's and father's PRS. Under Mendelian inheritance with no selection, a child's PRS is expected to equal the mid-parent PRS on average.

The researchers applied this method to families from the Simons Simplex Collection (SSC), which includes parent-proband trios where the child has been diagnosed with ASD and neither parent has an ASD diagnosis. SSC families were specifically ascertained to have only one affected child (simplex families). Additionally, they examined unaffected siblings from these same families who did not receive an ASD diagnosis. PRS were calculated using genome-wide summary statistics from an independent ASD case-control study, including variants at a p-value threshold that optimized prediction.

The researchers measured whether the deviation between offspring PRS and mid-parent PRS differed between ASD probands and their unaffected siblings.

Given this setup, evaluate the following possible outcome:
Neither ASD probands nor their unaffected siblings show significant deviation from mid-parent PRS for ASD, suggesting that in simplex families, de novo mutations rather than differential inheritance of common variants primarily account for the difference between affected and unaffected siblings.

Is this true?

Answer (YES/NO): NO